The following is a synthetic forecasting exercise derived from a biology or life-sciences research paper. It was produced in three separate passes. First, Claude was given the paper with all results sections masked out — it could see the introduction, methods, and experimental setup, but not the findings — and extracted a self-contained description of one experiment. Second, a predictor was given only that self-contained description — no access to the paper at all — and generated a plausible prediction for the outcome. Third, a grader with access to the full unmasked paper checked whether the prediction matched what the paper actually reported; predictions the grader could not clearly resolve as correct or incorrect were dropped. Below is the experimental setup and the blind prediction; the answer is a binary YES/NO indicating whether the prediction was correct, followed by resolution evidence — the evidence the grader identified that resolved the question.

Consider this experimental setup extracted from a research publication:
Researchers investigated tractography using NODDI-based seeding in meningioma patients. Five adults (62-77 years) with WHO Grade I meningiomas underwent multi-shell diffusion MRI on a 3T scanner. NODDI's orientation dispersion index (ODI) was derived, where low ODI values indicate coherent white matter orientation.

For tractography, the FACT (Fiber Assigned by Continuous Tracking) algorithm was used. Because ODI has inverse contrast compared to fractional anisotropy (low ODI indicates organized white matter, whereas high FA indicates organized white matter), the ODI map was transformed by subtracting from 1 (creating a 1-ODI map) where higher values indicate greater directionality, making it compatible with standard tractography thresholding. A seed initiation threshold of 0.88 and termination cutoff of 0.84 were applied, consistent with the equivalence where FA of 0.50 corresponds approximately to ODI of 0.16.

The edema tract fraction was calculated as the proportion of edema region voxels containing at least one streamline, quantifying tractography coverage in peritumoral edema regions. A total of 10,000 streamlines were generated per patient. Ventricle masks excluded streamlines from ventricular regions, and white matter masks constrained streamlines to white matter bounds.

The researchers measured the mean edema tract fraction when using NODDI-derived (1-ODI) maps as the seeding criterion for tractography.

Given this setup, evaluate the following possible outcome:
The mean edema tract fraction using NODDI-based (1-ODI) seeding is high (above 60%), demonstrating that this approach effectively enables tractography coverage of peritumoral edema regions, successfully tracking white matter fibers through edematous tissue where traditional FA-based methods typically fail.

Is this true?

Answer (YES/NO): YES